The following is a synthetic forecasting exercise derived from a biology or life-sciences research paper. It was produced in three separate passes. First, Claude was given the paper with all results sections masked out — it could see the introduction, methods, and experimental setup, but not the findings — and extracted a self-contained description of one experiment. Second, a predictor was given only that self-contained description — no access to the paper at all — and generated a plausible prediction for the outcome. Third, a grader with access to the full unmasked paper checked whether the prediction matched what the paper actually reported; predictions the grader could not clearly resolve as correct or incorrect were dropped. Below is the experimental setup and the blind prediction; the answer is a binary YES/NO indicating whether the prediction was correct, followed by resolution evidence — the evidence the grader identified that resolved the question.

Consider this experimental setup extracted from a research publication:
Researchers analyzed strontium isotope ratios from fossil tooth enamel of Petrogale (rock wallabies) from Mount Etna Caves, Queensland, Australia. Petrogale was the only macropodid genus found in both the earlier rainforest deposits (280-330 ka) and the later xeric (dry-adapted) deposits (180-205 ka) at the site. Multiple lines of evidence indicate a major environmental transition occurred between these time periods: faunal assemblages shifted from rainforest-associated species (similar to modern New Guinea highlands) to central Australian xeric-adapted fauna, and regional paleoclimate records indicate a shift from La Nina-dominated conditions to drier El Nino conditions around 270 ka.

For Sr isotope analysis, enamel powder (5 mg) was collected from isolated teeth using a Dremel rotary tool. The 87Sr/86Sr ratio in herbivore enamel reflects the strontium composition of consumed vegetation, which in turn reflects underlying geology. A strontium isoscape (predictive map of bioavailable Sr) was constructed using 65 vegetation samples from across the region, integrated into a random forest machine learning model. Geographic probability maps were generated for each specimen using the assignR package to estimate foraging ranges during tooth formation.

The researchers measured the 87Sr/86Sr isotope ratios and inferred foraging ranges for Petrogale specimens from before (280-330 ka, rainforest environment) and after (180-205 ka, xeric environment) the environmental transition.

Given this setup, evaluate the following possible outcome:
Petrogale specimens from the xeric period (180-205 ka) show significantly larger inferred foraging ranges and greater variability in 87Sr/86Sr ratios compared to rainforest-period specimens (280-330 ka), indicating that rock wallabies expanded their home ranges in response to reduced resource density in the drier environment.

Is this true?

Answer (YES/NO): NO